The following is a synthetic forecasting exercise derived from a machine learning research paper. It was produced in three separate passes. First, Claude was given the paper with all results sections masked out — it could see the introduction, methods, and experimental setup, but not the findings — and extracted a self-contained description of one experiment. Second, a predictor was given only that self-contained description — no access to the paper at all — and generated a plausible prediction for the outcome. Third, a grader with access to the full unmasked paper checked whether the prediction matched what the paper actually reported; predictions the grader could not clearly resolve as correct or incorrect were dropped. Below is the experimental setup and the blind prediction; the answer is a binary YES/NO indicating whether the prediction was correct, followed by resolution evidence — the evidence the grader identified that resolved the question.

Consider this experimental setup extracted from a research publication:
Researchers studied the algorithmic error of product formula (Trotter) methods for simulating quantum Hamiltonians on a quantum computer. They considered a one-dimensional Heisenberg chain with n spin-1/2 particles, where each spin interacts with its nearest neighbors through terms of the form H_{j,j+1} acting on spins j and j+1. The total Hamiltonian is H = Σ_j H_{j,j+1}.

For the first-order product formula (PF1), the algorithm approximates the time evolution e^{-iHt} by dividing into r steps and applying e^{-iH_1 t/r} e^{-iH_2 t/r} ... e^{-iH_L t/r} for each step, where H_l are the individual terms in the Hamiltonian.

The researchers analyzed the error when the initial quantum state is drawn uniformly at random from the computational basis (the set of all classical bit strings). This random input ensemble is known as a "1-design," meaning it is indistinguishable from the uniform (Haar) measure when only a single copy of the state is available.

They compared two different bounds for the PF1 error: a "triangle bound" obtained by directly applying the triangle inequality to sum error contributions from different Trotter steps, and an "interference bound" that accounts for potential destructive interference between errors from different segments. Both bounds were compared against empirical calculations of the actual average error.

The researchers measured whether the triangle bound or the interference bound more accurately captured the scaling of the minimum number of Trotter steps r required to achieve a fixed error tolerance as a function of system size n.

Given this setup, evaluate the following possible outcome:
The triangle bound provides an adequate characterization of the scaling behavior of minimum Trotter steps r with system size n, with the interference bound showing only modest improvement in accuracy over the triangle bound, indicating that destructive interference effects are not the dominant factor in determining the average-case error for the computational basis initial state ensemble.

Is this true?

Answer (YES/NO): NO